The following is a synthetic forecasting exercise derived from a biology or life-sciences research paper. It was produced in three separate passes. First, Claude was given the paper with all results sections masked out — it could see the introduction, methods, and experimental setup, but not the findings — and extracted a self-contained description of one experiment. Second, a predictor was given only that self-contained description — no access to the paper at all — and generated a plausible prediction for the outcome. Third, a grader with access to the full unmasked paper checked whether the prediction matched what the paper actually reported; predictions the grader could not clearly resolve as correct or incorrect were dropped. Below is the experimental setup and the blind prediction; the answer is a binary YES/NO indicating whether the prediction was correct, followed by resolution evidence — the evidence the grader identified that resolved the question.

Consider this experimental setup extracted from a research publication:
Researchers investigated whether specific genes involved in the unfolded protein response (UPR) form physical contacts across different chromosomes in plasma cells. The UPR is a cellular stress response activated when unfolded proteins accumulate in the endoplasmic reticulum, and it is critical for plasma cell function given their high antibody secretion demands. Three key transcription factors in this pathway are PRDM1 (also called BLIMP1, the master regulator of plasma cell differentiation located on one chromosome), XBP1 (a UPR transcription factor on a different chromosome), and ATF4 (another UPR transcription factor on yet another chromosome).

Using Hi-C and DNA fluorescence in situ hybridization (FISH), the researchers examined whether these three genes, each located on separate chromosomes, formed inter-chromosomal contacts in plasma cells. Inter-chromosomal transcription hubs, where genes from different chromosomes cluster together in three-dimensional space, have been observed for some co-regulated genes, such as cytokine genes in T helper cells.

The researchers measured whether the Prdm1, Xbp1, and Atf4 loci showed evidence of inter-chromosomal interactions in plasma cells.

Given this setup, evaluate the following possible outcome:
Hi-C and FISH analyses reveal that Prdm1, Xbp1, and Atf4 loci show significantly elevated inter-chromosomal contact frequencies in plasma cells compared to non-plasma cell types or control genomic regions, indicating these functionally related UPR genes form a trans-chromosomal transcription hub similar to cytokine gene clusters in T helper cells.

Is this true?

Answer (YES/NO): YES